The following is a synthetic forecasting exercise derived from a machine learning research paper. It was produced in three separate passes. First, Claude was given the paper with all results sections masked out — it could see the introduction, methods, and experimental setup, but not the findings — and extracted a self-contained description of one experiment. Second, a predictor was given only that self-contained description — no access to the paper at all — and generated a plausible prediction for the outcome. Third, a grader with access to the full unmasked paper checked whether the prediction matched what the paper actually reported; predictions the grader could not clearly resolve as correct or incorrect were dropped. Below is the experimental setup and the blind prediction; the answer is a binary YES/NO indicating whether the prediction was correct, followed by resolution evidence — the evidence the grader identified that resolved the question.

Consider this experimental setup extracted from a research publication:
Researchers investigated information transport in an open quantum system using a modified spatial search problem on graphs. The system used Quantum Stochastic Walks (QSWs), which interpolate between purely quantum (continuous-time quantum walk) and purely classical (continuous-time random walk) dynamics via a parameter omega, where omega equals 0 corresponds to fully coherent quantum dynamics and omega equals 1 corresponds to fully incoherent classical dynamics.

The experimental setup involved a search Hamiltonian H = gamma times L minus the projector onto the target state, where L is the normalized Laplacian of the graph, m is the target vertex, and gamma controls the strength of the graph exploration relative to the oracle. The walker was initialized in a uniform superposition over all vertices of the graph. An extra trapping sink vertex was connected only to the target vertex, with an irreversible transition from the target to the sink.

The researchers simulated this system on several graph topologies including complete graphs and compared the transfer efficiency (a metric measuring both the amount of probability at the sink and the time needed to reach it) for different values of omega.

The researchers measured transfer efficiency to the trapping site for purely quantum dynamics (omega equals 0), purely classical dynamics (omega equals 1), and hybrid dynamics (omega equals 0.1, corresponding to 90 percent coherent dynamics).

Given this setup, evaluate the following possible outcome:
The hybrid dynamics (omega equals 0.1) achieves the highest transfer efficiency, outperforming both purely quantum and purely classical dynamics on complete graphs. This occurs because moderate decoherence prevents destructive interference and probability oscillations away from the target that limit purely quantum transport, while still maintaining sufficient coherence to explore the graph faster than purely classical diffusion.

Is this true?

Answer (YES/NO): NO